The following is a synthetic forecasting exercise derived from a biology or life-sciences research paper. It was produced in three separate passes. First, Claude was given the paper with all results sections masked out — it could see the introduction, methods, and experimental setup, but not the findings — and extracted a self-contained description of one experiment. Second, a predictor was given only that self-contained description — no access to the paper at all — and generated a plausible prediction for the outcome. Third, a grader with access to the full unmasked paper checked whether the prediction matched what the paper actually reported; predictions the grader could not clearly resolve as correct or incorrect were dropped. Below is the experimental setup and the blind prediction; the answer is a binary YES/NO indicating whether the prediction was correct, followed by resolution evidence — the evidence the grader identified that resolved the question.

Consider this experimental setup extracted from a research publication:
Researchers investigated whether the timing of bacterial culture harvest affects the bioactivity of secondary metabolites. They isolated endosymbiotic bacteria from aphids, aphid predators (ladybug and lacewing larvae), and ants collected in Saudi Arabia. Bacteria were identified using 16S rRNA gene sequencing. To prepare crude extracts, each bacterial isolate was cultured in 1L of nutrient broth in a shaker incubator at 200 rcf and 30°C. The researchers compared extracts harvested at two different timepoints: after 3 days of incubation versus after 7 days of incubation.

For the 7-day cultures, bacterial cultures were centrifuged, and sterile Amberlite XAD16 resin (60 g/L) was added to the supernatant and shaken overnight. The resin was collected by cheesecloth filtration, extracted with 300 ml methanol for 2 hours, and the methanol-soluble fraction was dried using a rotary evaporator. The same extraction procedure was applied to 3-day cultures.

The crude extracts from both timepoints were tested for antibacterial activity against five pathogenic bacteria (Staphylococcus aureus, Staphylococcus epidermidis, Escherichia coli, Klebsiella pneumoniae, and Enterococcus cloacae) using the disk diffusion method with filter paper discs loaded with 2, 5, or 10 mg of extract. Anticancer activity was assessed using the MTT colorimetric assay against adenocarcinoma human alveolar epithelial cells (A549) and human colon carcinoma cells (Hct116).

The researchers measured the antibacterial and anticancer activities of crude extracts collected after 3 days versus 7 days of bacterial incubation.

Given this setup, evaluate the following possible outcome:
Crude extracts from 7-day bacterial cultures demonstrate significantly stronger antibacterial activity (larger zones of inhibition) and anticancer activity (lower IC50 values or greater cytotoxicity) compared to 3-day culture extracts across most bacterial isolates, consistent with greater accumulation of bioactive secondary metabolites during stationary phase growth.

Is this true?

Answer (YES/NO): NO